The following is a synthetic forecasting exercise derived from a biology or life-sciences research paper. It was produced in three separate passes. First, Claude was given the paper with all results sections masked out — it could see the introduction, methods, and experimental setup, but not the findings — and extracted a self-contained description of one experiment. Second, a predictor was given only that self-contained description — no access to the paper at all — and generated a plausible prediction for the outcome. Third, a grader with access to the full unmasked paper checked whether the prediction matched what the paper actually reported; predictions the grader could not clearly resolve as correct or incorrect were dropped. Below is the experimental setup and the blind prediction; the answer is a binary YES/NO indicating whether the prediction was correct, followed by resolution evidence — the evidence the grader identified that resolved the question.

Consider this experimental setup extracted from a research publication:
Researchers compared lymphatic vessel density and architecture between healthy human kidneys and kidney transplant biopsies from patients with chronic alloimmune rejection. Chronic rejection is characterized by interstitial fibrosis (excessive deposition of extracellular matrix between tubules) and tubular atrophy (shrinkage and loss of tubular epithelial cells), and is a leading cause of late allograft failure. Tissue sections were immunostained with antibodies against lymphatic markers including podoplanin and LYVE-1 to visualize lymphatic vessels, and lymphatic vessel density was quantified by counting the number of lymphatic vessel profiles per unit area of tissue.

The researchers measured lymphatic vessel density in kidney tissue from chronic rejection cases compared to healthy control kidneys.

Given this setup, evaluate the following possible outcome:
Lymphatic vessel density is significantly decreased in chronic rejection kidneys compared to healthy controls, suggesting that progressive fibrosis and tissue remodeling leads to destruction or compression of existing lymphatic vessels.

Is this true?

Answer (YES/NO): NO